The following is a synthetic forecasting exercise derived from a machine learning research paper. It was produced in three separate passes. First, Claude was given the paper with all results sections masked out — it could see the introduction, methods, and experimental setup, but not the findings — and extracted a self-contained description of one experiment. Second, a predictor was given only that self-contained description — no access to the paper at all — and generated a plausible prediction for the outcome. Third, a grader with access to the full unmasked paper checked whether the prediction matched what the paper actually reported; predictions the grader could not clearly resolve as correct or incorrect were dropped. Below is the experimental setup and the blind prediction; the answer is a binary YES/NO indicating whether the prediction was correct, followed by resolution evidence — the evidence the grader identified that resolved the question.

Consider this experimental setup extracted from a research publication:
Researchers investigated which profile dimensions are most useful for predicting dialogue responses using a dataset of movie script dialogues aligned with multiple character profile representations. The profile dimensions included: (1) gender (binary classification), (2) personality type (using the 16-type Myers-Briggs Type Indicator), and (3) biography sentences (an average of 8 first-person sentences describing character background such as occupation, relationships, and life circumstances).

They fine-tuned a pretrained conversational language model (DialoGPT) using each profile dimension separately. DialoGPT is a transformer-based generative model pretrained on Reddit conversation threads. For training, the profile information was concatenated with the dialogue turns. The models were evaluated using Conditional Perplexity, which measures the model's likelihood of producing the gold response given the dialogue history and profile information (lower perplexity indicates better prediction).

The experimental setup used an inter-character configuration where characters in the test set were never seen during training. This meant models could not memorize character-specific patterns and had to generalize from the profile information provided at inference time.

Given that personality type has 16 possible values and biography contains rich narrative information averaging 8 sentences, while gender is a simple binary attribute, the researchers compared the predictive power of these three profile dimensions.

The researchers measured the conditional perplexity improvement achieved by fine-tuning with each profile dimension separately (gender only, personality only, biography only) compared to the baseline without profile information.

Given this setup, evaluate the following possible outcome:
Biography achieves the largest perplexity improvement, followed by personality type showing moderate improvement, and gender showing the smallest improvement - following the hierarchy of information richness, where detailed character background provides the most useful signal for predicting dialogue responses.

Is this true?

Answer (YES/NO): NO